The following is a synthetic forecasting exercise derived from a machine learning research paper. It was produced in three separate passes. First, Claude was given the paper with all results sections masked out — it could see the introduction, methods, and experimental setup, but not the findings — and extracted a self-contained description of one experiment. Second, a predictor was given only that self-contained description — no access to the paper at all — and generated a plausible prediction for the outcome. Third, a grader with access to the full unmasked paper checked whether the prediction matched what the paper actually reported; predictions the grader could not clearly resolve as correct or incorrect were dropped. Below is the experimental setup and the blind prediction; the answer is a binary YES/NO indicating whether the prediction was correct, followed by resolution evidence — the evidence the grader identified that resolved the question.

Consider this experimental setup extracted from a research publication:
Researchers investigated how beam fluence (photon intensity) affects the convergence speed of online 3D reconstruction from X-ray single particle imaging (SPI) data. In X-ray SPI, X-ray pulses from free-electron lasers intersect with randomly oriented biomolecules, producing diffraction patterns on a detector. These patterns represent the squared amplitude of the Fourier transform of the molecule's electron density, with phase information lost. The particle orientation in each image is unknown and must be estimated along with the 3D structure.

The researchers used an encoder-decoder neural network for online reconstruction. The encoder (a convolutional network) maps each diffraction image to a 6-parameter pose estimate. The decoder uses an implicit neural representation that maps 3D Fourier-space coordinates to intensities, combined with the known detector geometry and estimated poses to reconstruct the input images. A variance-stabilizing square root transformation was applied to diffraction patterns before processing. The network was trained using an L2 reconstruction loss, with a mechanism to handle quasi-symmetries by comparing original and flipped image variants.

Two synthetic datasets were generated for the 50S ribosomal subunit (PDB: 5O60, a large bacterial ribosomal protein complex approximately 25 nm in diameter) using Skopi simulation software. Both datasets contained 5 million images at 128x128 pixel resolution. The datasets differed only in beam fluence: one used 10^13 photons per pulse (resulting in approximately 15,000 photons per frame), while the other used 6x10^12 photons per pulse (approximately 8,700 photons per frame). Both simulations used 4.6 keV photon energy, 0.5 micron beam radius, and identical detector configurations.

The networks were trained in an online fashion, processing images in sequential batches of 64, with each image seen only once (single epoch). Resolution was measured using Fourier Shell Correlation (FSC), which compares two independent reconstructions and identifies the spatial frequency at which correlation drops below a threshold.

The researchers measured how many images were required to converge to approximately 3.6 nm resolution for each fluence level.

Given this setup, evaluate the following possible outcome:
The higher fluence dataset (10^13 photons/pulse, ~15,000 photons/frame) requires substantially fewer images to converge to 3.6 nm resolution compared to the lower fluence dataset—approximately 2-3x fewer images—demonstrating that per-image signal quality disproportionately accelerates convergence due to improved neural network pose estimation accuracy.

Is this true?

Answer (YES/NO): NO